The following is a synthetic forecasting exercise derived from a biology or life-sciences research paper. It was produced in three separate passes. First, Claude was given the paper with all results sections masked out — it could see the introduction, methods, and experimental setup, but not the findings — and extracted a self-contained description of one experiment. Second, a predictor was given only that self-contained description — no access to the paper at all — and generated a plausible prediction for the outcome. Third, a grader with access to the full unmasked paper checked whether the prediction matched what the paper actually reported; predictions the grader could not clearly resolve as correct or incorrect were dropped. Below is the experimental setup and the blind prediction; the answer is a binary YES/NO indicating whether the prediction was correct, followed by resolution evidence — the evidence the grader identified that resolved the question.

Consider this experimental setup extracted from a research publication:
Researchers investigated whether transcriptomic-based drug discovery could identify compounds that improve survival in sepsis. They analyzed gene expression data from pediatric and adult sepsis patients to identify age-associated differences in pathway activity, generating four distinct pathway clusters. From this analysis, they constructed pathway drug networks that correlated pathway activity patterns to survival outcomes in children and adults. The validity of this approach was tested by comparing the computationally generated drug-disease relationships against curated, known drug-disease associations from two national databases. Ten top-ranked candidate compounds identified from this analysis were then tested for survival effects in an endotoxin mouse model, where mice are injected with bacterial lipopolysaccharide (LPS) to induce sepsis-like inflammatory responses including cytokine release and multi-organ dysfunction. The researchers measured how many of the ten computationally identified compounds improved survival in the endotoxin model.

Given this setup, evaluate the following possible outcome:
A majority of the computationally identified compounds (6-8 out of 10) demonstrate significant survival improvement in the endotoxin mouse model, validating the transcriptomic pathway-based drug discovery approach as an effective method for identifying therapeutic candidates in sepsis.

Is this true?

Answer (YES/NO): NO